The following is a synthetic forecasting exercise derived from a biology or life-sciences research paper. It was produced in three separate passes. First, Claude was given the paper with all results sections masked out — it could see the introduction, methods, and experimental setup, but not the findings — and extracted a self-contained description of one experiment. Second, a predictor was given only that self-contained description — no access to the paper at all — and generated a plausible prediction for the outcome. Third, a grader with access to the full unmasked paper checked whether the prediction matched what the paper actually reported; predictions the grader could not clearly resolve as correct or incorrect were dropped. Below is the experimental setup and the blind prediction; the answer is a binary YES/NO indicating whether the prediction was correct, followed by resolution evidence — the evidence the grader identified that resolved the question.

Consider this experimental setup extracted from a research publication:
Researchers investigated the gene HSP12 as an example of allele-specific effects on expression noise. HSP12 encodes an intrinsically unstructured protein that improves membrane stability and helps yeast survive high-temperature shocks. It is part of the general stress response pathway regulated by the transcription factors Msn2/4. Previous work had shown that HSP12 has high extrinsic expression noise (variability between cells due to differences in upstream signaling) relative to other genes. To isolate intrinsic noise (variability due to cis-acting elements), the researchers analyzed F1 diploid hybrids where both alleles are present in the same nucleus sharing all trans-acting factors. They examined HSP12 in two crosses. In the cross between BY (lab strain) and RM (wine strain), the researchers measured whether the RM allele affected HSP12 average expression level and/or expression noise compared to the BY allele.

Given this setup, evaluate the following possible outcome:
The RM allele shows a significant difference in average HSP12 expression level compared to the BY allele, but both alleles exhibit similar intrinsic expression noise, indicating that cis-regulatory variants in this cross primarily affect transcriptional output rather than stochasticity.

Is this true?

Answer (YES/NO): NO